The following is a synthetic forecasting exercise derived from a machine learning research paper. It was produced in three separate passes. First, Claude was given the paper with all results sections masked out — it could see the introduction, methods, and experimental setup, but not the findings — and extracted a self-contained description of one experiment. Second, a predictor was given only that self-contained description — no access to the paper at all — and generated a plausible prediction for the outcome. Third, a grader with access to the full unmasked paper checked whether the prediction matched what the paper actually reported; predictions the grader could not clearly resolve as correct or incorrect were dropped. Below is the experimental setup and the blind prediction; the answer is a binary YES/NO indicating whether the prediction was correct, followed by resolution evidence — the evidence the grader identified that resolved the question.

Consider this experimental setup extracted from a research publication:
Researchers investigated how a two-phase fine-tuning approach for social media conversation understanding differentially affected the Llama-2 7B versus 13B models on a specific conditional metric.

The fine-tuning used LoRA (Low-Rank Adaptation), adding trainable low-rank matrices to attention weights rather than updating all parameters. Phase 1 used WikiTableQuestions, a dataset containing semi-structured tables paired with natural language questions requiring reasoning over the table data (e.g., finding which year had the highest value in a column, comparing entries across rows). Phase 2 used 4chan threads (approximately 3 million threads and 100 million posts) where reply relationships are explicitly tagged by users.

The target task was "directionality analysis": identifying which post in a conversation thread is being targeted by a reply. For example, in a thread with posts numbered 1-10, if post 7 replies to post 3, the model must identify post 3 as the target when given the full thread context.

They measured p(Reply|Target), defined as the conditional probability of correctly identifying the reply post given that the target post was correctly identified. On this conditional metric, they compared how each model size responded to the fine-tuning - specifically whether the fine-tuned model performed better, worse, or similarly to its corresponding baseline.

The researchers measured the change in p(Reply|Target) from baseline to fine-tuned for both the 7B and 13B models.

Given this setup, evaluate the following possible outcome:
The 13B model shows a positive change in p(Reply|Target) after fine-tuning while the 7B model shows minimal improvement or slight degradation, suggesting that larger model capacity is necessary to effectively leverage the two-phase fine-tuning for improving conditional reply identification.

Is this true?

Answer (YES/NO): YES